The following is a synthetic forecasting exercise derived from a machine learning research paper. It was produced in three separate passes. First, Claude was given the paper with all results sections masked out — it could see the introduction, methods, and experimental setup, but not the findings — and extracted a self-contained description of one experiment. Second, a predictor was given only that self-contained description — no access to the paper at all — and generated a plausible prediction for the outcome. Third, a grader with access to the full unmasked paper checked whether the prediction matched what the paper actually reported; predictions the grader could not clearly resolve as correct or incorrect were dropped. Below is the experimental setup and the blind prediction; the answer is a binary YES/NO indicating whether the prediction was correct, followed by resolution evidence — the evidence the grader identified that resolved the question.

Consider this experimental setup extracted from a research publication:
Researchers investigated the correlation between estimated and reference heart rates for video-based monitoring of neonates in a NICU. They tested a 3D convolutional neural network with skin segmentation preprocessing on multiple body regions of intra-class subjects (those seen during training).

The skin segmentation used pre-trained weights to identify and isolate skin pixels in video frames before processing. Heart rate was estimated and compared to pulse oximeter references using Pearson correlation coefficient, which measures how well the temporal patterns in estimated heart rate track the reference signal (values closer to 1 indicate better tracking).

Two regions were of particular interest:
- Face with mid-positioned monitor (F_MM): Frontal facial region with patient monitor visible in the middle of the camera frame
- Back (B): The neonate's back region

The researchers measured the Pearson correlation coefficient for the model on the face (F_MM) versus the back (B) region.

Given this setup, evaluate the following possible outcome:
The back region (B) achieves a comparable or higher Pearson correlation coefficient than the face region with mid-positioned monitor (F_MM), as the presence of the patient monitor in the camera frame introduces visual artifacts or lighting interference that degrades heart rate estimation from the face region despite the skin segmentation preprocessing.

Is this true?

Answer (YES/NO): NO